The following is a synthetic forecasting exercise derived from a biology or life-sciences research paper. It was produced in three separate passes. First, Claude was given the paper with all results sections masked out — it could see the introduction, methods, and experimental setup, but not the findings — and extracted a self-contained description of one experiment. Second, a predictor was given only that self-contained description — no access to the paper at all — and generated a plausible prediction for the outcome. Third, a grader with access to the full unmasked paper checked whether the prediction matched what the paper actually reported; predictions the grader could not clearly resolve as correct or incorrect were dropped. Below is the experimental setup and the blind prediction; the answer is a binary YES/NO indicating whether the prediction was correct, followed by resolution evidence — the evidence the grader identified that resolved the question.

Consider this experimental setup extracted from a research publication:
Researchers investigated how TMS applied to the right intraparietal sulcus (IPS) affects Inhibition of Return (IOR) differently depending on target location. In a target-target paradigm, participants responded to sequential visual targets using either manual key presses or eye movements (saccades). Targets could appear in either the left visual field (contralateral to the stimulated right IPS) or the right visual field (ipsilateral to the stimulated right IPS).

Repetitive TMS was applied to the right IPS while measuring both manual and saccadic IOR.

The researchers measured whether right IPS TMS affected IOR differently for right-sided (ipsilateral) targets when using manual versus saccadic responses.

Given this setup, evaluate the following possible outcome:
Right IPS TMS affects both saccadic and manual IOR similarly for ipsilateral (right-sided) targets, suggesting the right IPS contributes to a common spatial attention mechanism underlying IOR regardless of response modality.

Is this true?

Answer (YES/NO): NO